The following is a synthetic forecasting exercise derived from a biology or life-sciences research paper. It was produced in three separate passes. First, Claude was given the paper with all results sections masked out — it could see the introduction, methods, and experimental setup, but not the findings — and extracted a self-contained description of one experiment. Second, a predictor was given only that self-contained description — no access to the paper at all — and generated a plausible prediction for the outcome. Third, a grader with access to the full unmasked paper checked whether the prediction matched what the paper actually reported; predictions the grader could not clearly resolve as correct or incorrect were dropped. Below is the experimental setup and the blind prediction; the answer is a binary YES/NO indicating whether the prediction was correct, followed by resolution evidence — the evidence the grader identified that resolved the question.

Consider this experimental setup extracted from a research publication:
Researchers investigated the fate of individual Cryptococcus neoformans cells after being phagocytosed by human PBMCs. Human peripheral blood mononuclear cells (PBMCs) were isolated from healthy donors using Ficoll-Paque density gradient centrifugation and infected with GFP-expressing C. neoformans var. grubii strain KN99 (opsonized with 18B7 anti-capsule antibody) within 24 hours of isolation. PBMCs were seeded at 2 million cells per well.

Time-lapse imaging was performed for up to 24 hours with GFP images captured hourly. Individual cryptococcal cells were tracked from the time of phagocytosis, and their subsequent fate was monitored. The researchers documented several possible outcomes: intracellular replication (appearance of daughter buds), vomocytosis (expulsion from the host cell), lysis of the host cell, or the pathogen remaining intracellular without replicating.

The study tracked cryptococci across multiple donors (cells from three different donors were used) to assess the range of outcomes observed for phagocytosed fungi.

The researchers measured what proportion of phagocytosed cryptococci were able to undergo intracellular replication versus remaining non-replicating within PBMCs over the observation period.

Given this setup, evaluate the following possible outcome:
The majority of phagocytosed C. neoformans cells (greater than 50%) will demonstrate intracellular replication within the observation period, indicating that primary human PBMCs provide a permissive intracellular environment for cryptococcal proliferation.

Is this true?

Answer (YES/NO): NO